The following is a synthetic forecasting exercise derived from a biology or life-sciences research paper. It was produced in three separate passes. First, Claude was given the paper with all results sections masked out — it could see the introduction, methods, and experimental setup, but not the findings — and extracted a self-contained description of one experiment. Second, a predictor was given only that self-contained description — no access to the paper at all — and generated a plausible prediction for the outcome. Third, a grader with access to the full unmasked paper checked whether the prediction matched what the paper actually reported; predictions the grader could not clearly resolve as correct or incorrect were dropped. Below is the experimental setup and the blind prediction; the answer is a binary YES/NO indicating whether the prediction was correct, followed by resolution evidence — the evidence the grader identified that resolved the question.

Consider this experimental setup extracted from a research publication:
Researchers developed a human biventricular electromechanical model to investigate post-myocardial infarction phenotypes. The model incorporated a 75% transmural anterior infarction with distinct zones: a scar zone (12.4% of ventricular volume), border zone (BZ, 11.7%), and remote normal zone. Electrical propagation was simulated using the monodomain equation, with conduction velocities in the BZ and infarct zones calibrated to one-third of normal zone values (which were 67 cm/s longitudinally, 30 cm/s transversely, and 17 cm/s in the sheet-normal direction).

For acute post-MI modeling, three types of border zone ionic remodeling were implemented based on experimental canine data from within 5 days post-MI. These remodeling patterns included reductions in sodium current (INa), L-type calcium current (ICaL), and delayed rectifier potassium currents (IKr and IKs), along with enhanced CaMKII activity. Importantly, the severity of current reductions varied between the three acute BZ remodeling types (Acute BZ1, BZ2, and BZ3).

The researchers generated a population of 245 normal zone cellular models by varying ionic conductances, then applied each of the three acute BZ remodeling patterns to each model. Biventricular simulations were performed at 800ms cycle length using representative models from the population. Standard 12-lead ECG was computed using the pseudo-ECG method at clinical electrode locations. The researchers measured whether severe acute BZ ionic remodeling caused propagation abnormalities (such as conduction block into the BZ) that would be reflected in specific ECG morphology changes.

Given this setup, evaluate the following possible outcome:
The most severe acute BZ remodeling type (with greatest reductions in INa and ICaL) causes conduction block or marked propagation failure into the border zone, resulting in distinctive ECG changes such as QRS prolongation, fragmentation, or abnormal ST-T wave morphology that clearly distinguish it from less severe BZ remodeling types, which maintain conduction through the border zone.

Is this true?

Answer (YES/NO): YES